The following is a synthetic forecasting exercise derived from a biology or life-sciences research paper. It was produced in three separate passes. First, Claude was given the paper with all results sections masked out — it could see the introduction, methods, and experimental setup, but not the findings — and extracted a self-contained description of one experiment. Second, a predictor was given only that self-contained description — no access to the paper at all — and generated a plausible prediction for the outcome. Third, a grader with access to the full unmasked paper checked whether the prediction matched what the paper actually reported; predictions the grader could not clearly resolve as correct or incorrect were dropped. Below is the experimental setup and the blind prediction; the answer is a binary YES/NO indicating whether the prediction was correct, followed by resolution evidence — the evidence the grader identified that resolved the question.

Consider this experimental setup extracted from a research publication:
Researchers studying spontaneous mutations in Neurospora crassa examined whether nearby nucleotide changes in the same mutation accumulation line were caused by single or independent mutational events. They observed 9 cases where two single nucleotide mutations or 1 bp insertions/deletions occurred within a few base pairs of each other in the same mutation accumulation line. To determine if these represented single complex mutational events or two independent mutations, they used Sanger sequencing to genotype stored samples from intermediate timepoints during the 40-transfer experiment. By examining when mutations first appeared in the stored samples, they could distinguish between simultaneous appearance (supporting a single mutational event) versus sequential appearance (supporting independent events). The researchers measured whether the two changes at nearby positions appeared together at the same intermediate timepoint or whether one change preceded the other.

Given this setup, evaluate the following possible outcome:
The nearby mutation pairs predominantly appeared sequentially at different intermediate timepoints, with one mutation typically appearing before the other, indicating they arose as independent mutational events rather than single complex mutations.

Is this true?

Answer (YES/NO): NO